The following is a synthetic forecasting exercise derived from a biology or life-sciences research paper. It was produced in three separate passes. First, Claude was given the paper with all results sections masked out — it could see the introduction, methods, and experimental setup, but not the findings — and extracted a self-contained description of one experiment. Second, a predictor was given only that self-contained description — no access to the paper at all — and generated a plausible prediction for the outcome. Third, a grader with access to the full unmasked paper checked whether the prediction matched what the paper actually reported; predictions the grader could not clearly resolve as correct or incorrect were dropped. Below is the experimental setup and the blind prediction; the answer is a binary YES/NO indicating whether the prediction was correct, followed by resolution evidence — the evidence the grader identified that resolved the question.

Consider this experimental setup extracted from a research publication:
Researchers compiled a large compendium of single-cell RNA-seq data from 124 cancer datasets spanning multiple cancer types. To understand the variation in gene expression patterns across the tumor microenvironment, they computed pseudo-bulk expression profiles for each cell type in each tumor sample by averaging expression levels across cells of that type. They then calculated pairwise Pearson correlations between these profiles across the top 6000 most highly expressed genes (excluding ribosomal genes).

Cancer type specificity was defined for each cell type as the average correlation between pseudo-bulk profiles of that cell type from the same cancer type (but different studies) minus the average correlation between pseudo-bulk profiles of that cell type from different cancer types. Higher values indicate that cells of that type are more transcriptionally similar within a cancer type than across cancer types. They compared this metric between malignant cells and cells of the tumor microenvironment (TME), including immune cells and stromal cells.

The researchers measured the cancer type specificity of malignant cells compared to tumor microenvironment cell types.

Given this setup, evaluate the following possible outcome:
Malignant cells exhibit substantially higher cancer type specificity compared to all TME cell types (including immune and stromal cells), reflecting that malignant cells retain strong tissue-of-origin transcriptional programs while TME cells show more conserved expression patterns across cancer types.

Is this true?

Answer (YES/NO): YES